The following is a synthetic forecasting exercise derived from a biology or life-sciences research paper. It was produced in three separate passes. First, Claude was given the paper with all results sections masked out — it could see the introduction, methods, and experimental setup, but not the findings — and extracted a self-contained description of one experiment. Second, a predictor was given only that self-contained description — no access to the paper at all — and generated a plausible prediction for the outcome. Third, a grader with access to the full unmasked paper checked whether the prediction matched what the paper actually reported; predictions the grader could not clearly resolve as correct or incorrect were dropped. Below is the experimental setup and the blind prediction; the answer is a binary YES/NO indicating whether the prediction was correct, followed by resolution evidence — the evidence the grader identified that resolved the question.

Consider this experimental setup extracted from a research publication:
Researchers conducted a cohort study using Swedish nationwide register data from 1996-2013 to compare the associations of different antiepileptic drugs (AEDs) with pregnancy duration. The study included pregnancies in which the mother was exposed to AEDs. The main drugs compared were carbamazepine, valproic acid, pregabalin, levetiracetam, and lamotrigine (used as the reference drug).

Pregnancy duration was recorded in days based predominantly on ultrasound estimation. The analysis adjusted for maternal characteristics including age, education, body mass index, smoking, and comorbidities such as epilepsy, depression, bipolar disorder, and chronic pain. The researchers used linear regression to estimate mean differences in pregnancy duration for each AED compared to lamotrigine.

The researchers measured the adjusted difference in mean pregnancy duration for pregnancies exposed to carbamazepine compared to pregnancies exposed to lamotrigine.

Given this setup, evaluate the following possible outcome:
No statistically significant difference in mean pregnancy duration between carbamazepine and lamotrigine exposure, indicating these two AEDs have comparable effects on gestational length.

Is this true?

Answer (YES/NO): NO